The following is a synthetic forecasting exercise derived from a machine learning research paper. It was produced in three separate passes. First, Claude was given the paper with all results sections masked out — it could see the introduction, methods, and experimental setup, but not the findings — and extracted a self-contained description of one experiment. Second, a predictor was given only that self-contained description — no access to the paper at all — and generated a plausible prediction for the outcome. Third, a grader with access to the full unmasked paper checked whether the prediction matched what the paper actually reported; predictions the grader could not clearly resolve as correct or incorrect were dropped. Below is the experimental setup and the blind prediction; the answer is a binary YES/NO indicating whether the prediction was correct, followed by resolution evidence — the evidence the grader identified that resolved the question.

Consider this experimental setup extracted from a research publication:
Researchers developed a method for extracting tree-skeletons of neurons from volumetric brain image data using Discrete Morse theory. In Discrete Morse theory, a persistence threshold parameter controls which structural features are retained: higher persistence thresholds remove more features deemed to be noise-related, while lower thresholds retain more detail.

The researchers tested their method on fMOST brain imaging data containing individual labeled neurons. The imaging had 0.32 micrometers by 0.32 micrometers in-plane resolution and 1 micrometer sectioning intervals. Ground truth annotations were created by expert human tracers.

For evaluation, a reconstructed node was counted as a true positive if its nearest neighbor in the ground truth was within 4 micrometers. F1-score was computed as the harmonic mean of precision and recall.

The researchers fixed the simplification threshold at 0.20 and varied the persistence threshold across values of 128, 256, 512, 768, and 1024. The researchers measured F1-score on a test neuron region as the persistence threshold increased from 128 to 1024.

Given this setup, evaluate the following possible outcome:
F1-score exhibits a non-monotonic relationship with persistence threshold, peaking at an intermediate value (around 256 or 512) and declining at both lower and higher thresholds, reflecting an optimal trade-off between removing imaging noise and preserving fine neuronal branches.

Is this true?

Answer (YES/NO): YES